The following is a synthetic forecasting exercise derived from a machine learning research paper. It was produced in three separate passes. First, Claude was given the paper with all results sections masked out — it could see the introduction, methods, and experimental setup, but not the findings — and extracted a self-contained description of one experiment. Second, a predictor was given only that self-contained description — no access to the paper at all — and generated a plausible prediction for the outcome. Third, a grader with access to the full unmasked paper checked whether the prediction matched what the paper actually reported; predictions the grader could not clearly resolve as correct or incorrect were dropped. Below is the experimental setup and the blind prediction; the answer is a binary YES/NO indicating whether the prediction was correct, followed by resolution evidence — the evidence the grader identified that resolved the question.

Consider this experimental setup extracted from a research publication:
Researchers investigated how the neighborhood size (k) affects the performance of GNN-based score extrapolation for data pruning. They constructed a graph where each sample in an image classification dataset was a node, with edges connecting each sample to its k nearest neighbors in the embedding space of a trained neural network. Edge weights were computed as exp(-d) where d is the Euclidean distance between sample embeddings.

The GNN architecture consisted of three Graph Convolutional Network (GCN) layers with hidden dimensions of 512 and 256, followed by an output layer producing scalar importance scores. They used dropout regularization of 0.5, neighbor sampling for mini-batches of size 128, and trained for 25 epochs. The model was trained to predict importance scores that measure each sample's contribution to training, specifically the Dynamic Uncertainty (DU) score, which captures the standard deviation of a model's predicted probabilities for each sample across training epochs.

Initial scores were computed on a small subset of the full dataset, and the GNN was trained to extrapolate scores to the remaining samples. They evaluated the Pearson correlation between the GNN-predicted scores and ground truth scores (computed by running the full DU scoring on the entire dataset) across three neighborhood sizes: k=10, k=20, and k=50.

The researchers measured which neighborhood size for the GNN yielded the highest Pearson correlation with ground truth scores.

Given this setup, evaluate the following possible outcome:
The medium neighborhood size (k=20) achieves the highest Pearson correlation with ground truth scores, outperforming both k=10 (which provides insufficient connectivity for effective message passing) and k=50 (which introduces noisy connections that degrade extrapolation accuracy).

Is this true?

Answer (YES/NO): NO